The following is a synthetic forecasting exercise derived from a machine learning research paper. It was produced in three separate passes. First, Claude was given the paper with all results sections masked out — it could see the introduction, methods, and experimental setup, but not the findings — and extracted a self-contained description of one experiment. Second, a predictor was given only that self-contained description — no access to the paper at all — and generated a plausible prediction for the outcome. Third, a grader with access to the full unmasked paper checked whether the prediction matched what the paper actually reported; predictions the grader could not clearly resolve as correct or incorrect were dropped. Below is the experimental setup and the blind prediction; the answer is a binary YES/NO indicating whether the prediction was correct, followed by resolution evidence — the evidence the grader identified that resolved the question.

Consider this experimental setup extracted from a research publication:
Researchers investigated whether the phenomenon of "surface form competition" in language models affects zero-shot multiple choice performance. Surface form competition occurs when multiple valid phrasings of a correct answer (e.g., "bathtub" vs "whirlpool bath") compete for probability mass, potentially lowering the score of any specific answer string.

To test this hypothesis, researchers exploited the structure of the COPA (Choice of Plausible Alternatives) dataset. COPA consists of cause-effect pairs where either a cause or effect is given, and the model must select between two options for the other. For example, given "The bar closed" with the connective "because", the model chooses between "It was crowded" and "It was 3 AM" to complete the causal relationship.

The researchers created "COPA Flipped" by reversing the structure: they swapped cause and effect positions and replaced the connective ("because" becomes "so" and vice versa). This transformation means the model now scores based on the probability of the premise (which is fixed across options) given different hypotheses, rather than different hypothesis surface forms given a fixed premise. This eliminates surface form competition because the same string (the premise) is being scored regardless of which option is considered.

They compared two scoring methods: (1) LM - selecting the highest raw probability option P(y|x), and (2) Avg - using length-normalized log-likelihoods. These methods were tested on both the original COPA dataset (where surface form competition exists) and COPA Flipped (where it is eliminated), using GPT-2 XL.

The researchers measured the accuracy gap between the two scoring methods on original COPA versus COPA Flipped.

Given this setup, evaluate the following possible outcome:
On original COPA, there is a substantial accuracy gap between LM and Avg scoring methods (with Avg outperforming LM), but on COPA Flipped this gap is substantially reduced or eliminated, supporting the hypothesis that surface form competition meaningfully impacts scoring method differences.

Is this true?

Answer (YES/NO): NO